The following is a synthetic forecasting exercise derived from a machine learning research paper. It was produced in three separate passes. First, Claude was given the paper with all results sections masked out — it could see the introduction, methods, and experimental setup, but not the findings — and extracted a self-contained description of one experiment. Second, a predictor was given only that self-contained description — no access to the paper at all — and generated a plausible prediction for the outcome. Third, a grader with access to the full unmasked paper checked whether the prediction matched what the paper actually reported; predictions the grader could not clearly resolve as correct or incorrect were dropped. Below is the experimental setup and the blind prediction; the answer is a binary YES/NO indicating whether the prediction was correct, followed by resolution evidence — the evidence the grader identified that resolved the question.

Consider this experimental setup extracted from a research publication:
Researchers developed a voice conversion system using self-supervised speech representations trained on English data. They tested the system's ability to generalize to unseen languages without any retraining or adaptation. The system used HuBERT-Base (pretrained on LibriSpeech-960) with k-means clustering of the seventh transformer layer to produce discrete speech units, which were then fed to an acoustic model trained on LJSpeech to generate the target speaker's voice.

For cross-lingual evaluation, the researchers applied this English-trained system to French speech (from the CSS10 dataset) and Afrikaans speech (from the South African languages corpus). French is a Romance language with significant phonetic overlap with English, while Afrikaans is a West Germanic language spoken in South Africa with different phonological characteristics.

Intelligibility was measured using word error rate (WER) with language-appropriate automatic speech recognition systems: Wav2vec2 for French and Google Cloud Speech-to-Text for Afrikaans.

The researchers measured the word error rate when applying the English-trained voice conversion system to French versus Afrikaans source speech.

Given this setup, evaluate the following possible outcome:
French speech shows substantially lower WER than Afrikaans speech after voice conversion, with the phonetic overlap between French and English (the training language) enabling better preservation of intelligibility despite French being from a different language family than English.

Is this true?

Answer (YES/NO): NO